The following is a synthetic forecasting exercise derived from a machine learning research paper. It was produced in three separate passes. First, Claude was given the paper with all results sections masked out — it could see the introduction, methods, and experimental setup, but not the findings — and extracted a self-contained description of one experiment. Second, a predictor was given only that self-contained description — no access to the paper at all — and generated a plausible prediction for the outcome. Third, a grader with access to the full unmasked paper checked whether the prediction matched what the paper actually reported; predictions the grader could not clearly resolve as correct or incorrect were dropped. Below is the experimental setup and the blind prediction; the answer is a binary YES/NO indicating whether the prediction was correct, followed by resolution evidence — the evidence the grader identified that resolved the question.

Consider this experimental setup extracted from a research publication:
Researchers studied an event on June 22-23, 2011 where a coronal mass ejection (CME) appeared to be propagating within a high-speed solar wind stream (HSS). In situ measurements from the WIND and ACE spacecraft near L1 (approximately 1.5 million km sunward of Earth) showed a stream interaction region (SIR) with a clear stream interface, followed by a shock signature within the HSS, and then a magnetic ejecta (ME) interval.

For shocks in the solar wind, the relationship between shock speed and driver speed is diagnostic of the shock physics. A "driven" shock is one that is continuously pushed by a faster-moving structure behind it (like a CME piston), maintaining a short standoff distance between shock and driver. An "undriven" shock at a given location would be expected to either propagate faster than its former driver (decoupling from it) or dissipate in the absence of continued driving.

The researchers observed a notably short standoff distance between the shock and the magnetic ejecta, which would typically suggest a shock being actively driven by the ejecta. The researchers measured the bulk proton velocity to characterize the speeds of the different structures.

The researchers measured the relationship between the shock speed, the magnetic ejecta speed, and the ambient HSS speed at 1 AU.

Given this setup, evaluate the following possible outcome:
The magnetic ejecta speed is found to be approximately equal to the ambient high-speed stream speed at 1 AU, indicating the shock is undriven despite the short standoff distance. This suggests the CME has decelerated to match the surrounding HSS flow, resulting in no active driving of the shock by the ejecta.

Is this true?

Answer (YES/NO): YES